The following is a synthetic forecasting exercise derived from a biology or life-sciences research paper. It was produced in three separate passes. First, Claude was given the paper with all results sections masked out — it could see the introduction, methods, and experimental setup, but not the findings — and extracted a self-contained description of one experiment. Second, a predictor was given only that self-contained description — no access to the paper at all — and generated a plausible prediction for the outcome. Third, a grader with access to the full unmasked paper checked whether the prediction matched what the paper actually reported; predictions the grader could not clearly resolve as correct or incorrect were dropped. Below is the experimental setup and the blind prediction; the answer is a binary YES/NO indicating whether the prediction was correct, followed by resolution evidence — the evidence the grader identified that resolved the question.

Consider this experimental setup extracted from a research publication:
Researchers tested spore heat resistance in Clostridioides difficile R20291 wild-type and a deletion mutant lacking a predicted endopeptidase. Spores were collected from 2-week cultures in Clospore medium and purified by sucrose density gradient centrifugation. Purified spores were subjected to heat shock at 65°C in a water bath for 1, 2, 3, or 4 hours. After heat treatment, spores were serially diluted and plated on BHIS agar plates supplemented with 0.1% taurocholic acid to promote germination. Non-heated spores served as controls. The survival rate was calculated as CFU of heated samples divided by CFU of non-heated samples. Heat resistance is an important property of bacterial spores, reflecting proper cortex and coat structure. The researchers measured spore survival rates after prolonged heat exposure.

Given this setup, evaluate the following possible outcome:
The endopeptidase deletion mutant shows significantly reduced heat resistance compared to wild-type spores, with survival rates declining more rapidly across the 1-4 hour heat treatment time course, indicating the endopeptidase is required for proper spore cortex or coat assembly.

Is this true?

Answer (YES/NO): YES